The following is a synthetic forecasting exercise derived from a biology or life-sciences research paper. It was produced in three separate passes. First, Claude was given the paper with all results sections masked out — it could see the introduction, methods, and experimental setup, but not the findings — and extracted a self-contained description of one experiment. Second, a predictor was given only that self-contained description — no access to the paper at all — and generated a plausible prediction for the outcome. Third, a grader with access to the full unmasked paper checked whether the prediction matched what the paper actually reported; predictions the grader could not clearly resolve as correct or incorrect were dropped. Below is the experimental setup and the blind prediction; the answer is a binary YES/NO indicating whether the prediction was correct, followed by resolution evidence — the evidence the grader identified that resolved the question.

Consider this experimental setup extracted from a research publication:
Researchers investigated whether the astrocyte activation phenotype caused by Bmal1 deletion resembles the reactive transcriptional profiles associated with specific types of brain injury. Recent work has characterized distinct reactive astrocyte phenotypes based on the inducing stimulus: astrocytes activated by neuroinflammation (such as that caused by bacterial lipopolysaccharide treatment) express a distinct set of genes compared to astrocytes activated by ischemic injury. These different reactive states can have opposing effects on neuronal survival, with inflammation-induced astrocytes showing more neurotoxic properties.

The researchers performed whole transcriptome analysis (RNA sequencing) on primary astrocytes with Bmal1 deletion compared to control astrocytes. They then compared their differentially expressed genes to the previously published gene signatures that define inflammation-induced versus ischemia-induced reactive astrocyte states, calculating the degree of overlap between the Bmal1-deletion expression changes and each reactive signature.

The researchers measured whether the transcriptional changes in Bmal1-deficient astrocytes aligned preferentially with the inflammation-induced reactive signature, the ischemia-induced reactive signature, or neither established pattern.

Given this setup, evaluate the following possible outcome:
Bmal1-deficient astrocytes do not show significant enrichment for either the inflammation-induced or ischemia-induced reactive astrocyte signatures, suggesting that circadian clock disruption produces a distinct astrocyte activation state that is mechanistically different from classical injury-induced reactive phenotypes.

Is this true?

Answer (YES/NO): YES